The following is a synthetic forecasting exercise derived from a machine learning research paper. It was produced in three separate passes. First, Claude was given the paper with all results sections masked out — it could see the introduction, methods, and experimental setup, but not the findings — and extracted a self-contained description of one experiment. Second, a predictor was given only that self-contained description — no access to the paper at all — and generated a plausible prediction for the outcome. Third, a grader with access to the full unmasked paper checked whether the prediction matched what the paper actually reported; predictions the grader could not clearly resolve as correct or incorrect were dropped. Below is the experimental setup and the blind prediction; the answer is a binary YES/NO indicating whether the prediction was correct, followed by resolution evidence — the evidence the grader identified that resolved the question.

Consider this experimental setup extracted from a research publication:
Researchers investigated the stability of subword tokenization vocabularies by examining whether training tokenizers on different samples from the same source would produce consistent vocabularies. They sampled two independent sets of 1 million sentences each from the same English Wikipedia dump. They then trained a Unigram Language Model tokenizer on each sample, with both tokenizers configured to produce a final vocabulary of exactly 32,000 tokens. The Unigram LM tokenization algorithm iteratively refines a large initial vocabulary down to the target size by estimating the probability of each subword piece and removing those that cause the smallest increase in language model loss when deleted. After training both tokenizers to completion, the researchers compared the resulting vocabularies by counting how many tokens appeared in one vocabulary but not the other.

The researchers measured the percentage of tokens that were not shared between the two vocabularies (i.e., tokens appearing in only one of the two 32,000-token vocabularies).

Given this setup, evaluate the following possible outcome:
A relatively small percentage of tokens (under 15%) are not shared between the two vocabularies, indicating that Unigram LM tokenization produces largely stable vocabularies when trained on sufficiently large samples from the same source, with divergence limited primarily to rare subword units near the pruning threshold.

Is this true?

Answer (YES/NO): NO